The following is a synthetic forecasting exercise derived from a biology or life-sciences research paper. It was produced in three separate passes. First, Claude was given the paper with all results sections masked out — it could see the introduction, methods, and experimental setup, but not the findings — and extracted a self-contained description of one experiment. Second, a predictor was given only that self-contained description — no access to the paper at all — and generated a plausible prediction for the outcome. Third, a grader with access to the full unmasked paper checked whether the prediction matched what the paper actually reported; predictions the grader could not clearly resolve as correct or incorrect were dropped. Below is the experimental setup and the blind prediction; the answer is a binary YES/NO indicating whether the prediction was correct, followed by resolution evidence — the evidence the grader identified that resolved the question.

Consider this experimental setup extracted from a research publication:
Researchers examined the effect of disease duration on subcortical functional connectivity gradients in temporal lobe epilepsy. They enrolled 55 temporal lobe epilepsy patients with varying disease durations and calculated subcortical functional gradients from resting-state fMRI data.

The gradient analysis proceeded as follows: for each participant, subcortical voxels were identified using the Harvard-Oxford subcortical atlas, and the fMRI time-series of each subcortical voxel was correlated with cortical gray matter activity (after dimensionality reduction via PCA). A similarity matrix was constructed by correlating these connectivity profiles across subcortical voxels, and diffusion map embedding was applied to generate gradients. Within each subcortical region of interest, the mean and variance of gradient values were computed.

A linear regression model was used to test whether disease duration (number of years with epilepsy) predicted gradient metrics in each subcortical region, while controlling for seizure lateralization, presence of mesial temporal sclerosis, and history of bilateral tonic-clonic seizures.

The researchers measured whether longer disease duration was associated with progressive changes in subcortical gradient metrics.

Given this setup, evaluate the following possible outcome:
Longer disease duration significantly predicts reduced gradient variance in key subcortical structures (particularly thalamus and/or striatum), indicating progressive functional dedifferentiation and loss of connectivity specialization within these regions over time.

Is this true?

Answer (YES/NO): NO